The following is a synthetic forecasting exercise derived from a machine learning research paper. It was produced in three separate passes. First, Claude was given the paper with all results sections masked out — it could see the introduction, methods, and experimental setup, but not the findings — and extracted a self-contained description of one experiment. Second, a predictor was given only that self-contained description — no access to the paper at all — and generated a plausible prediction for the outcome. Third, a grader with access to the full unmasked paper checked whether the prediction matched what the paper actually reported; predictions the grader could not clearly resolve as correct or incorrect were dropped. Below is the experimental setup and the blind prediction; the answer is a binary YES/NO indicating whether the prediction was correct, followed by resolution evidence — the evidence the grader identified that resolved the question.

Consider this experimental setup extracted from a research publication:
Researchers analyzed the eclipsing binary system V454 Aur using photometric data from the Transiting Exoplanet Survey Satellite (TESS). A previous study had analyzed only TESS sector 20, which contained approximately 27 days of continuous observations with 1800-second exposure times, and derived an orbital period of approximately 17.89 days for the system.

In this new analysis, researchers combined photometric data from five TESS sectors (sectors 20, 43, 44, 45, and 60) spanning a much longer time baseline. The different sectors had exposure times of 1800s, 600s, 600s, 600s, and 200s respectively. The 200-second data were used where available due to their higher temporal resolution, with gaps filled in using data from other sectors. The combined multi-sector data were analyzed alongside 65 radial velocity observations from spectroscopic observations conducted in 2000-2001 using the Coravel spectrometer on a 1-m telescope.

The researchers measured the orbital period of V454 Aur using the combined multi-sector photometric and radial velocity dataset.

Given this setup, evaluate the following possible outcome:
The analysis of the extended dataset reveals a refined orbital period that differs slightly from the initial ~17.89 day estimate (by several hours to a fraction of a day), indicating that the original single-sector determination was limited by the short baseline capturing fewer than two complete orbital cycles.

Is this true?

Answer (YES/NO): NO